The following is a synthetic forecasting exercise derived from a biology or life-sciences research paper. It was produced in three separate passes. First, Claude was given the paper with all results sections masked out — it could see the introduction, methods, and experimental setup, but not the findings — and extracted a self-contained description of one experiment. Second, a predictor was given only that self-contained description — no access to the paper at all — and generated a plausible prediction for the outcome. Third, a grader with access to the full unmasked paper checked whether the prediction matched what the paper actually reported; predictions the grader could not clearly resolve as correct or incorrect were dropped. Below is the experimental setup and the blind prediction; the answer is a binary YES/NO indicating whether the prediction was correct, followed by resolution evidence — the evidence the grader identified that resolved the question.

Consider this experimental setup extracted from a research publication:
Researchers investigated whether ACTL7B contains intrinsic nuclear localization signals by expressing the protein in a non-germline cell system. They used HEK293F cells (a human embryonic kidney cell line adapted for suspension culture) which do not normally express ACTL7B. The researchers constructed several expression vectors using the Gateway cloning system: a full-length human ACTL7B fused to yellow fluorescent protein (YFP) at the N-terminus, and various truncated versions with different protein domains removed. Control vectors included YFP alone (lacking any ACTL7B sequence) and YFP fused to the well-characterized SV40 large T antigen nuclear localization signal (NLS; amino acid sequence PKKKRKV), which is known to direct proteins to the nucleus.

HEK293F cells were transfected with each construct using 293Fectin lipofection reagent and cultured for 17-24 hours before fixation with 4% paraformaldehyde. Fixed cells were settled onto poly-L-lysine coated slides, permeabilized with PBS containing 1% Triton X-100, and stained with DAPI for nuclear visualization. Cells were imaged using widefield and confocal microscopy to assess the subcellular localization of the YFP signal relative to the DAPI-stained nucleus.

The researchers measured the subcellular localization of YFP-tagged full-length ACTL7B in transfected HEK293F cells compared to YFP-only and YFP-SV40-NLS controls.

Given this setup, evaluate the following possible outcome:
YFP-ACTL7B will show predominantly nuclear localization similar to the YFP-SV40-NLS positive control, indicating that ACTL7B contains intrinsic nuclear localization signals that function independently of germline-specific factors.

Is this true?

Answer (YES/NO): YES